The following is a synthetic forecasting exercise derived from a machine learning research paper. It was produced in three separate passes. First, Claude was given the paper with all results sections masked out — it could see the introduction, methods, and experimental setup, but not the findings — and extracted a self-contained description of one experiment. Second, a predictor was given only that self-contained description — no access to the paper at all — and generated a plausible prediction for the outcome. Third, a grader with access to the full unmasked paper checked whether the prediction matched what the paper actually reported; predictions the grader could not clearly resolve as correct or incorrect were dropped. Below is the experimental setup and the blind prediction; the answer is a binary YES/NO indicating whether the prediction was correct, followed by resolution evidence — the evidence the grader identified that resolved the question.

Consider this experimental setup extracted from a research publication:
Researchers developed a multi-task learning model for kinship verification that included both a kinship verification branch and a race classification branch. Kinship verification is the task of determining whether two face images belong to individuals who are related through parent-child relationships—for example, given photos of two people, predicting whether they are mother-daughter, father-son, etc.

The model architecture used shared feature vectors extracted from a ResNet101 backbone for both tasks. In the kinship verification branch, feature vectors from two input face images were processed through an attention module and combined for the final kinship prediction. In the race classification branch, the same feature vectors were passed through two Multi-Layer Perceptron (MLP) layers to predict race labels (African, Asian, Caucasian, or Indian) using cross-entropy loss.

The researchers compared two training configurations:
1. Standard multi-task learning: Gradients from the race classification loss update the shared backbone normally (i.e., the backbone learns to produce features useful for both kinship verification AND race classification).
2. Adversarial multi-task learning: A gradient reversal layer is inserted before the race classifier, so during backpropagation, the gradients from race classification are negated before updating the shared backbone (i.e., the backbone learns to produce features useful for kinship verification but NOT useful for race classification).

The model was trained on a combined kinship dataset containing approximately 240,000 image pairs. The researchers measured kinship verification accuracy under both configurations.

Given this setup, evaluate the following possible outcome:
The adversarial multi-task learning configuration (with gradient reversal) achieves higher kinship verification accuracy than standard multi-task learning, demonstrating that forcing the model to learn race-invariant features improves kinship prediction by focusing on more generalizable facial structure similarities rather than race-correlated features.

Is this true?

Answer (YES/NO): NO